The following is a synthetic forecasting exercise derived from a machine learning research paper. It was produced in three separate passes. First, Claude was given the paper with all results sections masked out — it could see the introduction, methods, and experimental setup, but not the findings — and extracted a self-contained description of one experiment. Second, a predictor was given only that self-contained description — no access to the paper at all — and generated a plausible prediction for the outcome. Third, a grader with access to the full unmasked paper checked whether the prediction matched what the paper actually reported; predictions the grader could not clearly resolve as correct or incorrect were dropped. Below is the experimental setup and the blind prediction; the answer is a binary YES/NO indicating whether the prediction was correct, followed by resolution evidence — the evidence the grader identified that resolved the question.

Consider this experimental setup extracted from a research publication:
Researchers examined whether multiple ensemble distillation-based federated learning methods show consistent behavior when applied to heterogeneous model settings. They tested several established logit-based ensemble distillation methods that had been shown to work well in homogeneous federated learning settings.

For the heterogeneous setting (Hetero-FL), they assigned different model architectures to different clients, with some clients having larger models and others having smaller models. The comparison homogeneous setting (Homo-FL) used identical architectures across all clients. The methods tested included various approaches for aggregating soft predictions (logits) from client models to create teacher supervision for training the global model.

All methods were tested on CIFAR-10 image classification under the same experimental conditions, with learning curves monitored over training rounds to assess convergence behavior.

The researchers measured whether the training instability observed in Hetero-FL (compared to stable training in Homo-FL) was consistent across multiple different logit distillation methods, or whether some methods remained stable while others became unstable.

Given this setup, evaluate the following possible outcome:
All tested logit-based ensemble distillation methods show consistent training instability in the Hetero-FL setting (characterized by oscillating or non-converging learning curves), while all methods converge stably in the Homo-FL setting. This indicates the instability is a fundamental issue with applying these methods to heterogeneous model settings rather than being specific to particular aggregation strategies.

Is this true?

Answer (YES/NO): YES